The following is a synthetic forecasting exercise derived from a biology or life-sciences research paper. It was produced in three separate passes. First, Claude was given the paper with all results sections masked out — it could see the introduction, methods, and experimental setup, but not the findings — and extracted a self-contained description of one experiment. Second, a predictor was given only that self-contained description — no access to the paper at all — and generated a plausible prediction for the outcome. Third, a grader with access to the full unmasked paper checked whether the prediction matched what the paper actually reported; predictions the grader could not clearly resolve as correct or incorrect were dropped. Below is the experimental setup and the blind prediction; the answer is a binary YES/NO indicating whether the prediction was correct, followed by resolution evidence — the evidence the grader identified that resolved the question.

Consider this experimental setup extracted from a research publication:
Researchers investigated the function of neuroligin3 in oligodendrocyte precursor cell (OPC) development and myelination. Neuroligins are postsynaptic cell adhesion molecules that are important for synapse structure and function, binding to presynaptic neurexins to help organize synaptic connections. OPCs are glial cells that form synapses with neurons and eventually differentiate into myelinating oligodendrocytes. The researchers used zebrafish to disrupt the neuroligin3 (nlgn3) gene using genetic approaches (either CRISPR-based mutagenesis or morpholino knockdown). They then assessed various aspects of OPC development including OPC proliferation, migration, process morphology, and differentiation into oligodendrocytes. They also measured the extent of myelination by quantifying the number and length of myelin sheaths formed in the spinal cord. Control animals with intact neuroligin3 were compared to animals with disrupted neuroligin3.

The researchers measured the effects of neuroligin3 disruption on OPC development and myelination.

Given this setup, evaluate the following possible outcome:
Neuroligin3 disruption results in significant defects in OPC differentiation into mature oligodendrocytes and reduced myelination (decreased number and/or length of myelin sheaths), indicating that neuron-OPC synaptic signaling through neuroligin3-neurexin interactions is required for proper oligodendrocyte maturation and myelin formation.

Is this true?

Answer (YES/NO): YES